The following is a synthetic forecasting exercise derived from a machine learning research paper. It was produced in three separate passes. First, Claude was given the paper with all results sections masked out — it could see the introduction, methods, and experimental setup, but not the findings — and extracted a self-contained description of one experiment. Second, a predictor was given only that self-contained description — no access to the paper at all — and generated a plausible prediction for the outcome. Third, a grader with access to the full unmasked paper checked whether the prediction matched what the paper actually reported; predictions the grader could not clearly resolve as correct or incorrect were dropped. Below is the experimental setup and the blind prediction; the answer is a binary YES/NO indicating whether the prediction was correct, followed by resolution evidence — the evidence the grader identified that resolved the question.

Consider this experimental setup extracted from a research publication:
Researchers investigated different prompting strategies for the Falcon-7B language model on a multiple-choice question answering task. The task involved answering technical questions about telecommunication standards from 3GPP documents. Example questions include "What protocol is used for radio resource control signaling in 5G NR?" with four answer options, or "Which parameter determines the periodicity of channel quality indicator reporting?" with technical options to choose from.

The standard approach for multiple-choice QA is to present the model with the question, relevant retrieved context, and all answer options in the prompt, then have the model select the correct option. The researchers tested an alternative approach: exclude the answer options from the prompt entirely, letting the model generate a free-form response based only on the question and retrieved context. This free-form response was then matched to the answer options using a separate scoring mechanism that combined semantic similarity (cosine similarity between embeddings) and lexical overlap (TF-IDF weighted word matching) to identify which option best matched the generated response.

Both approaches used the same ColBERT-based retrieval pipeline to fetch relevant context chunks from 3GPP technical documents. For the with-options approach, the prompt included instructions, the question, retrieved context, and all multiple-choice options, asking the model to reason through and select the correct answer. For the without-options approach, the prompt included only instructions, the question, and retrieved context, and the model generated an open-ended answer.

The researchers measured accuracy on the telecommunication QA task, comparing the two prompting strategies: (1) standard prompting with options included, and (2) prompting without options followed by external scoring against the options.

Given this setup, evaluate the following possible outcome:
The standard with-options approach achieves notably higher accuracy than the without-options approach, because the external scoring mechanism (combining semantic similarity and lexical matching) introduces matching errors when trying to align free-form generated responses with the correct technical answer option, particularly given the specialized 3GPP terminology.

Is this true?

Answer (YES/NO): NO